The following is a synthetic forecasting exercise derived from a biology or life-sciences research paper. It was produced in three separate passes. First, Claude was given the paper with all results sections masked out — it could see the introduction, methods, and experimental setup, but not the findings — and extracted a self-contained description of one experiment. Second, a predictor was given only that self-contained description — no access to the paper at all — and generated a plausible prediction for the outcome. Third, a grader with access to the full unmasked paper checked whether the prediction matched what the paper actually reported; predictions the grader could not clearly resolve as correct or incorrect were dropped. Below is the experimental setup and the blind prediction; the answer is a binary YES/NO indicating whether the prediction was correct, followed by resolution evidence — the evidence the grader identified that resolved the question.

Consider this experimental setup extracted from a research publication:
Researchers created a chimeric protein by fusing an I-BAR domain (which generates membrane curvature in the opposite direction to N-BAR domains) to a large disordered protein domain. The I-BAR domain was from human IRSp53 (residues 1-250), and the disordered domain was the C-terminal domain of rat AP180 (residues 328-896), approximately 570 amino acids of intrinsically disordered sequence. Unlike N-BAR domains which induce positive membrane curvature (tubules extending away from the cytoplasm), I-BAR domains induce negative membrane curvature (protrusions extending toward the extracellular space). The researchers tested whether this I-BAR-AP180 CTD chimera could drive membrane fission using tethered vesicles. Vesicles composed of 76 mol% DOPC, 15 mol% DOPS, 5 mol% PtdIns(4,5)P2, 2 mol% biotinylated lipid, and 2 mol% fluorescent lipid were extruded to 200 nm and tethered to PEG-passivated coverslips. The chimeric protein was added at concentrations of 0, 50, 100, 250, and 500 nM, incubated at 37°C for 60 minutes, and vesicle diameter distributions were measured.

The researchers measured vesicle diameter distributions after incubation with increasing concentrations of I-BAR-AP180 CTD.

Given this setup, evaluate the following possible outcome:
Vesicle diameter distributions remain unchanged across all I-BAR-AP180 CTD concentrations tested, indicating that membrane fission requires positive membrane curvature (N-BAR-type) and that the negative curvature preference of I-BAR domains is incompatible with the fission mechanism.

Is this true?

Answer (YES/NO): NO